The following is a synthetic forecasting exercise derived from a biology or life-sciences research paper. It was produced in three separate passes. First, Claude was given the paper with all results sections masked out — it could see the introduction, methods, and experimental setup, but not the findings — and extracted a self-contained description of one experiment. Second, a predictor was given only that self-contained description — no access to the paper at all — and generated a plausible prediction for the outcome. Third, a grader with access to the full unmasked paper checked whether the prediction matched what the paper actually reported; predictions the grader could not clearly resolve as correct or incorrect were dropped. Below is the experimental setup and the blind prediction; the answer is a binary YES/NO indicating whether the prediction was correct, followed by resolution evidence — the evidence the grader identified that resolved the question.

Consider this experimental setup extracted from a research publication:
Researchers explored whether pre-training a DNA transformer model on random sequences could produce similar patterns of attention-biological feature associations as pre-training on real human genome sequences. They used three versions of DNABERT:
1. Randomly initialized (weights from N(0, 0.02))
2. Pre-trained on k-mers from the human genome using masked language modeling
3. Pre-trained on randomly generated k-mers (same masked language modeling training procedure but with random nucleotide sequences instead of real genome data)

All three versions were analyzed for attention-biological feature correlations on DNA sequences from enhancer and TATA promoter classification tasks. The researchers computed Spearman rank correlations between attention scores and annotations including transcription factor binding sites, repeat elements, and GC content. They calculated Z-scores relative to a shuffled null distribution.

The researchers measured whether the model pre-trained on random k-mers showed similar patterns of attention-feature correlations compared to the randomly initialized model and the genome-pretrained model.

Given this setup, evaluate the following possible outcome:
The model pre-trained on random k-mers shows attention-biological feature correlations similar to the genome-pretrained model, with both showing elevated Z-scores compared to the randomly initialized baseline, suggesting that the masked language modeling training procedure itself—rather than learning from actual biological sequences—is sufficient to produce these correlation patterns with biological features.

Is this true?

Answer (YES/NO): YES